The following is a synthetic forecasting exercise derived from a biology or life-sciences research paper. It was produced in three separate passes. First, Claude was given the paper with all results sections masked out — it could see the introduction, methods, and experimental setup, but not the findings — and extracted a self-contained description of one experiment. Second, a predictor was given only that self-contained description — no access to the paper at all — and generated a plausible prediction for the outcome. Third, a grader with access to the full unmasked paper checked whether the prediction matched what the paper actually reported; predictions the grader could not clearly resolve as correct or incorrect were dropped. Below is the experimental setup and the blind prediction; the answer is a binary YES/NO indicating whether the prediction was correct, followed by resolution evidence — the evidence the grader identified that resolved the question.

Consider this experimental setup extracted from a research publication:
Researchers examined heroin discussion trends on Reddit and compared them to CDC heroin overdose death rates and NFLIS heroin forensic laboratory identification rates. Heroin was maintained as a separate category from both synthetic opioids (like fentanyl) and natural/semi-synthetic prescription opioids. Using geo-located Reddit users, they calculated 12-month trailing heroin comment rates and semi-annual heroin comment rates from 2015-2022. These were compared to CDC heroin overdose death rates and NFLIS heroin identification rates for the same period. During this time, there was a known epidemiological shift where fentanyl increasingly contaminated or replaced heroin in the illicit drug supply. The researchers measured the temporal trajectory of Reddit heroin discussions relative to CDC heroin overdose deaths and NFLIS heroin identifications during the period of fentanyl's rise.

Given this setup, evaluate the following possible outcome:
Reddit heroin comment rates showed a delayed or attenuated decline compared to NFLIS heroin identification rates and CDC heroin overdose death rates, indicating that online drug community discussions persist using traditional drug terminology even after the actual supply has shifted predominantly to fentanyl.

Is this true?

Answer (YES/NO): NO